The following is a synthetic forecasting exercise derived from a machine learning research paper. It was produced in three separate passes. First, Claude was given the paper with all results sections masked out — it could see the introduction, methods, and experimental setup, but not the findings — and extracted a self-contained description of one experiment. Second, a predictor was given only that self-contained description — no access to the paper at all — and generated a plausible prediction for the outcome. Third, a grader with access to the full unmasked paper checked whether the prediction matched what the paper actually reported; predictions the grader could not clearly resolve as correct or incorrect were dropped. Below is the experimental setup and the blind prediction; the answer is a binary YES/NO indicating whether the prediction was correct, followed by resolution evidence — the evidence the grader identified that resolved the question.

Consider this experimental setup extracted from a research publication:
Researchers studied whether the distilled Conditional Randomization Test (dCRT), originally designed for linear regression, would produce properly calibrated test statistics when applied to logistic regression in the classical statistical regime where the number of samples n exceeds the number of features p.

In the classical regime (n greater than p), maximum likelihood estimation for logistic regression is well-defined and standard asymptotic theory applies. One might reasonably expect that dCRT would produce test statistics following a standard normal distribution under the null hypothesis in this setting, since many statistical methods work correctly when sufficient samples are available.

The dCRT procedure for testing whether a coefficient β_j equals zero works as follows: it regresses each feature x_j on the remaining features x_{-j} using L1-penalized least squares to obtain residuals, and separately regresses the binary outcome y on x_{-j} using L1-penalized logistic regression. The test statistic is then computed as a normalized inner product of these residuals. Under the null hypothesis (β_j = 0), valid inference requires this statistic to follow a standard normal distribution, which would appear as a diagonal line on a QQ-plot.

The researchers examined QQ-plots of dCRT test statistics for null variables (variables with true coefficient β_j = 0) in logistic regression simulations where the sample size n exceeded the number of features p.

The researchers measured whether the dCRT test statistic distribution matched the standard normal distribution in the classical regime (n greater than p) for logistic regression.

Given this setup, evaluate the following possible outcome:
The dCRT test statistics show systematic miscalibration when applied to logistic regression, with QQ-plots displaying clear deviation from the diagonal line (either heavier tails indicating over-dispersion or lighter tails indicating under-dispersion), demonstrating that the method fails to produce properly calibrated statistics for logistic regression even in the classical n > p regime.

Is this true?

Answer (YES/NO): YES